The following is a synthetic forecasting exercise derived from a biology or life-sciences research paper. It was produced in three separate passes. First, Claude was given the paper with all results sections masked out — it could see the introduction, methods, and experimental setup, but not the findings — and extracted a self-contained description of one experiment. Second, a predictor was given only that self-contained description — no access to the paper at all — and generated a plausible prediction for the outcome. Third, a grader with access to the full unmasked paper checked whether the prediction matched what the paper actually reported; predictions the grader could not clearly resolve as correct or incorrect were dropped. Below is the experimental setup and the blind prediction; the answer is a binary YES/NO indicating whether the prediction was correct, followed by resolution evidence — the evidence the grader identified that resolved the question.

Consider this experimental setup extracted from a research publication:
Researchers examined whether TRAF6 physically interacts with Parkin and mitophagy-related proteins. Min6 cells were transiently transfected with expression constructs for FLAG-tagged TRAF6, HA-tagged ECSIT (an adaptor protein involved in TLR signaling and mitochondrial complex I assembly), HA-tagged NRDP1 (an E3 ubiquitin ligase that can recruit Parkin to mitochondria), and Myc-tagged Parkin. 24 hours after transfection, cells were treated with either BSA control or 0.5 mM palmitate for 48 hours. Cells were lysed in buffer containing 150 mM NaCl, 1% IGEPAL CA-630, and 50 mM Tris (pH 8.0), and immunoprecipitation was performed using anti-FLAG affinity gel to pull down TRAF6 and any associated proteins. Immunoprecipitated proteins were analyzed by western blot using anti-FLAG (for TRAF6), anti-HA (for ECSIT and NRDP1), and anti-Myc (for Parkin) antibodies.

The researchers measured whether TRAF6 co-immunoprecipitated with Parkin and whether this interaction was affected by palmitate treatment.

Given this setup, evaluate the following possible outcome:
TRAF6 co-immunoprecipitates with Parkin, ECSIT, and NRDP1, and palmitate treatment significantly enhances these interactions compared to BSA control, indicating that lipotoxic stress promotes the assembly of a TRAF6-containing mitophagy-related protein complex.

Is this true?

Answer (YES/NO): YES